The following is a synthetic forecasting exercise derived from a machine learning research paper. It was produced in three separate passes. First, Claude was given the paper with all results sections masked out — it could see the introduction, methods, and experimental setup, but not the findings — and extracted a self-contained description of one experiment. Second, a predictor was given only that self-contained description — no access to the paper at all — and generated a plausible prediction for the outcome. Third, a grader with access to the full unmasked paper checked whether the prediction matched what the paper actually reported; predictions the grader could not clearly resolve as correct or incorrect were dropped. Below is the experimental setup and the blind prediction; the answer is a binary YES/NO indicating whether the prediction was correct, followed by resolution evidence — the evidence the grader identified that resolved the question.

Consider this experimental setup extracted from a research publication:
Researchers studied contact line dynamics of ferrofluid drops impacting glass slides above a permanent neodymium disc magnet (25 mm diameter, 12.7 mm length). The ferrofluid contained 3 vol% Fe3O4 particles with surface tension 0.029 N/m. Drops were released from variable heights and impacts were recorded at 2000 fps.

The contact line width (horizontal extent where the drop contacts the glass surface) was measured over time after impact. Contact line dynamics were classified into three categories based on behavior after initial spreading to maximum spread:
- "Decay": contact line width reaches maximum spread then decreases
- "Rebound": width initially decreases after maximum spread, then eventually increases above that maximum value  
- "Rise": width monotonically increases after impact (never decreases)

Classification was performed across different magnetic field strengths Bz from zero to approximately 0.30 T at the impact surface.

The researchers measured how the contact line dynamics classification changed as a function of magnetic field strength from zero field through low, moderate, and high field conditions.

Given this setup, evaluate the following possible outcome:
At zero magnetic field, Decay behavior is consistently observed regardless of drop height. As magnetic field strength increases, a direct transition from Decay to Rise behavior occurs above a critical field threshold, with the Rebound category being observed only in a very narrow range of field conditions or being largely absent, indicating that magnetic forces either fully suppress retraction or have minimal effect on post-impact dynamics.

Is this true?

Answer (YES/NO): NO